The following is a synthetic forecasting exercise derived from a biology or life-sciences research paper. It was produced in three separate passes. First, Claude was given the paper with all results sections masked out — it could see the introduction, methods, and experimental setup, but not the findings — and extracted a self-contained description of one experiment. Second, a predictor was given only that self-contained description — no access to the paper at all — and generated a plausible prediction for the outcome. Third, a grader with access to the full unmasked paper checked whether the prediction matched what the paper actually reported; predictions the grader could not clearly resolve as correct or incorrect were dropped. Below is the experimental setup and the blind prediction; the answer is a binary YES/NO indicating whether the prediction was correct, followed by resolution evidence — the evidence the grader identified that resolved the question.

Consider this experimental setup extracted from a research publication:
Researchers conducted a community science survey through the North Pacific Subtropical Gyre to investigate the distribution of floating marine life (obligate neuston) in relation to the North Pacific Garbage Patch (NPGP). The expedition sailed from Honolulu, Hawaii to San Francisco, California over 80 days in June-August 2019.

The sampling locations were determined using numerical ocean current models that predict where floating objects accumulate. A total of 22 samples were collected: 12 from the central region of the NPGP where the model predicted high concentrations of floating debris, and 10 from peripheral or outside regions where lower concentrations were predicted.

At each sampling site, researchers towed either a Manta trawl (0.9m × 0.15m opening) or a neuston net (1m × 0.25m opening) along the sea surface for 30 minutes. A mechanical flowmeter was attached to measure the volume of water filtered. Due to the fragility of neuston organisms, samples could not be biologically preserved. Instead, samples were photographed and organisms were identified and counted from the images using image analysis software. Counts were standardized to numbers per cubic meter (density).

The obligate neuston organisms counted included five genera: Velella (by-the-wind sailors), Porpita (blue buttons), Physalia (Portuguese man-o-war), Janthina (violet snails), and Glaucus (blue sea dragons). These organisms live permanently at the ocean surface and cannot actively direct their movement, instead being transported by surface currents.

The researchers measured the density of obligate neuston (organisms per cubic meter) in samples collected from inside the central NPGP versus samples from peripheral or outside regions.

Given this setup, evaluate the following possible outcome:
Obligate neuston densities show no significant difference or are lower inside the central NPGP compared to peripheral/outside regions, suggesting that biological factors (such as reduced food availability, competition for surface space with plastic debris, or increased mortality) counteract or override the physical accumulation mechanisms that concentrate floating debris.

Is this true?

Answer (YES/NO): NO